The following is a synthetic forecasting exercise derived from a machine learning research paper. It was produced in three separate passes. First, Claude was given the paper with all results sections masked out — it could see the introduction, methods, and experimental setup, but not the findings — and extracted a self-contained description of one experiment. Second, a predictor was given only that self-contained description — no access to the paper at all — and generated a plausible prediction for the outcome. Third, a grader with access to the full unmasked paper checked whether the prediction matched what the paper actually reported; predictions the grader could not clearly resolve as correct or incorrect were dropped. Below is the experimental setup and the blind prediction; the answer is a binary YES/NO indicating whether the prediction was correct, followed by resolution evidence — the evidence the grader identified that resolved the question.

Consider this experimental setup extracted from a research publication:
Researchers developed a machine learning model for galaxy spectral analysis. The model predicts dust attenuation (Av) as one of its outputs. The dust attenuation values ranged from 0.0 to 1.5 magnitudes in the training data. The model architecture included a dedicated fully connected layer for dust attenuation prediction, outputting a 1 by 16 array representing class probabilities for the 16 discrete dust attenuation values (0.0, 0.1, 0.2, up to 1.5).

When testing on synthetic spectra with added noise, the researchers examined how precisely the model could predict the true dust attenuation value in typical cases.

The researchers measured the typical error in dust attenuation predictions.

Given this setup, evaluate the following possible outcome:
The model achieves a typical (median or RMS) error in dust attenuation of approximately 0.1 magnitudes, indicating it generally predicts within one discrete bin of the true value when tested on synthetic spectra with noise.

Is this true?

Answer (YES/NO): NO